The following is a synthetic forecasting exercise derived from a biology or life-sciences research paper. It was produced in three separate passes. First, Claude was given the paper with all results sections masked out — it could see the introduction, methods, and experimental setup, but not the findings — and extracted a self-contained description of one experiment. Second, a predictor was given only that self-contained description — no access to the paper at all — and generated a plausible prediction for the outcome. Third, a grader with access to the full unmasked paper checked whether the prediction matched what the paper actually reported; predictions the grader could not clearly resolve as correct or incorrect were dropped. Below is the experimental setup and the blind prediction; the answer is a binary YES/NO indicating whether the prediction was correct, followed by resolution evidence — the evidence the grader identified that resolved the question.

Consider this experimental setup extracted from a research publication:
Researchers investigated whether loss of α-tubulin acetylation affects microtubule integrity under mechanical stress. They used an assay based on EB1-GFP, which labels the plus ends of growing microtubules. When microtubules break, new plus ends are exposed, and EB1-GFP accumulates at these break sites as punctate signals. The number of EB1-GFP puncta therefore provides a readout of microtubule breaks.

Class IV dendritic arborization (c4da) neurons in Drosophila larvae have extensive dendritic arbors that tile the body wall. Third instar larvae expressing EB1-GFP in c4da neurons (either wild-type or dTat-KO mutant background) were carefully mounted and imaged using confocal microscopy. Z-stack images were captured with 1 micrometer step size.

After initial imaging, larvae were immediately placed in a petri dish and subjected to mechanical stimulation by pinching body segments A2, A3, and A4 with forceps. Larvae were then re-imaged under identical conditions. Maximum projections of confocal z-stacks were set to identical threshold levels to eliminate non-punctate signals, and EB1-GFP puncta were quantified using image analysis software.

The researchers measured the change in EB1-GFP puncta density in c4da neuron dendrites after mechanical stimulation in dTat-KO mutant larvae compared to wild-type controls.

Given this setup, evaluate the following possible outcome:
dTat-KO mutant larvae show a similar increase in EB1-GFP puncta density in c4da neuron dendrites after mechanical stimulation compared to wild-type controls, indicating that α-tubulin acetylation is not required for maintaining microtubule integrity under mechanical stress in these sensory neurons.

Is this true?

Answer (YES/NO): NO